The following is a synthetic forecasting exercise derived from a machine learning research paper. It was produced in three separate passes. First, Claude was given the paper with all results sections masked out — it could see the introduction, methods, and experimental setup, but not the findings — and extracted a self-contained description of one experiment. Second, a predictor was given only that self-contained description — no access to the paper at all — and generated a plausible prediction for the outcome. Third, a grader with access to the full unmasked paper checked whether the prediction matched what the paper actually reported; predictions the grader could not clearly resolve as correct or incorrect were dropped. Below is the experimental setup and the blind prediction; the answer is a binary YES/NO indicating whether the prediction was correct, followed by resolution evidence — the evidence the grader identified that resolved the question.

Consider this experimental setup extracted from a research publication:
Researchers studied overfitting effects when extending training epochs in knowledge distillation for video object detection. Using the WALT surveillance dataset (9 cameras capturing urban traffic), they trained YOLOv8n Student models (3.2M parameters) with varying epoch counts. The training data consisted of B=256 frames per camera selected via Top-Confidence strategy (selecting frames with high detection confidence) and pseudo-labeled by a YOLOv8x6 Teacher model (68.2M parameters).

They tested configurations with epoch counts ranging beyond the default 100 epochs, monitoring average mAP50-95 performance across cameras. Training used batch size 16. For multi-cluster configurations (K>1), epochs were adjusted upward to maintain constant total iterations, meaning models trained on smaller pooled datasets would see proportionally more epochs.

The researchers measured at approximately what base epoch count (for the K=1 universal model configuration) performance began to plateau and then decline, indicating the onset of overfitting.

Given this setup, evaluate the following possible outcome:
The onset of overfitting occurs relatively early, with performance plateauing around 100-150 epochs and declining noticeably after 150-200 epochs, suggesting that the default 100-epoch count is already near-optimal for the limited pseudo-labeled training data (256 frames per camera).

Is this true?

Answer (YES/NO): NO